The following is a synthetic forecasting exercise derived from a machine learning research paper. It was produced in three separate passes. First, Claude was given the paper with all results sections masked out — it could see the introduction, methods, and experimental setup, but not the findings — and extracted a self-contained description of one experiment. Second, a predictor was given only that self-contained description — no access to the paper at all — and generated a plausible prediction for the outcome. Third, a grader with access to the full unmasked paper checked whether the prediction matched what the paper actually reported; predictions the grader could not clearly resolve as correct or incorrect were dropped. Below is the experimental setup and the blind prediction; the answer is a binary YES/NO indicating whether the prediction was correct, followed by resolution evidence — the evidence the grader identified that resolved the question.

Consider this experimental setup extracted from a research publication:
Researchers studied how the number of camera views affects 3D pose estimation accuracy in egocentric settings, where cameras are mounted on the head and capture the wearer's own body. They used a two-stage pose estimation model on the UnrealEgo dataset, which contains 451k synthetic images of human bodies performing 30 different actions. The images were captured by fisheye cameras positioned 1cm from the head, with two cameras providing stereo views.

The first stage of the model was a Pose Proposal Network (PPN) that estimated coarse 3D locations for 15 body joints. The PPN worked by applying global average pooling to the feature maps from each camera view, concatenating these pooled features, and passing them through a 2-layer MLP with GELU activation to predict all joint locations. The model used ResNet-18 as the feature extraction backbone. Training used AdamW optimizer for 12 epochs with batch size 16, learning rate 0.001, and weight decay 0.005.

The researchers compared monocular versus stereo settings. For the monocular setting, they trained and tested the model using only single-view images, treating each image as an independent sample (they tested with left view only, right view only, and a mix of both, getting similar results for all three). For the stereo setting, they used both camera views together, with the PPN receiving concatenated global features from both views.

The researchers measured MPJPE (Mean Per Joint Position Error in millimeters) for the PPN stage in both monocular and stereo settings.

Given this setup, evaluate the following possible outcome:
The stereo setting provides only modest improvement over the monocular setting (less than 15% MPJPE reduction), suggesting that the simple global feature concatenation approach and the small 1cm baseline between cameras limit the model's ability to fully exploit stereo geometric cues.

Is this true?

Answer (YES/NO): NO